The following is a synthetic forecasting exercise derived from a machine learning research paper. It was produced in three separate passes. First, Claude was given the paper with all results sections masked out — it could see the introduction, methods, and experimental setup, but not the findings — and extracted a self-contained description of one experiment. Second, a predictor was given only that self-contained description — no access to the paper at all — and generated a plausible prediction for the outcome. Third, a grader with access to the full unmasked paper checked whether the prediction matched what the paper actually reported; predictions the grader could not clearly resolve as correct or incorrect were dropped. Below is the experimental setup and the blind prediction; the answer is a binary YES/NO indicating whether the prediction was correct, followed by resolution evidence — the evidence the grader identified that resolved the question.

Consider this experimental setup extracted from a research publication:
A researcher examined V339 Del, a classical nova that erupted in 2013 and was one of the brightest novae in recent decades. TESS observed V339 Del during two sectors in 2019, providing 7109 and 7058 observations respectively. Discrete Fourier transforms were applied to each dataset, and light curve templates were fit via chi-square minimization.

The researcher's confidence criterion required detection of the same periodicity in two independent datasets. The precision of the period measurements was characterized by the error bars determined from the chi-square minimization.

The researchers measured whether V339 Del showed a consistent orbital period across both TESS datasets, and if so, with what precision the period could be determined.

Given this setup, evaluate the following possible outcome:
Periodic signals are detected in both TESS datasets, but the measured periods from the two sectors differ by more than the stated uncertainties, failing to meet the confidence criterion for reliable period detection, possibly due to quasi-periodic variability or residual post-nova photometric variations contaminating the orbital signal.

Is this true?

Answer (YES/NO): NO